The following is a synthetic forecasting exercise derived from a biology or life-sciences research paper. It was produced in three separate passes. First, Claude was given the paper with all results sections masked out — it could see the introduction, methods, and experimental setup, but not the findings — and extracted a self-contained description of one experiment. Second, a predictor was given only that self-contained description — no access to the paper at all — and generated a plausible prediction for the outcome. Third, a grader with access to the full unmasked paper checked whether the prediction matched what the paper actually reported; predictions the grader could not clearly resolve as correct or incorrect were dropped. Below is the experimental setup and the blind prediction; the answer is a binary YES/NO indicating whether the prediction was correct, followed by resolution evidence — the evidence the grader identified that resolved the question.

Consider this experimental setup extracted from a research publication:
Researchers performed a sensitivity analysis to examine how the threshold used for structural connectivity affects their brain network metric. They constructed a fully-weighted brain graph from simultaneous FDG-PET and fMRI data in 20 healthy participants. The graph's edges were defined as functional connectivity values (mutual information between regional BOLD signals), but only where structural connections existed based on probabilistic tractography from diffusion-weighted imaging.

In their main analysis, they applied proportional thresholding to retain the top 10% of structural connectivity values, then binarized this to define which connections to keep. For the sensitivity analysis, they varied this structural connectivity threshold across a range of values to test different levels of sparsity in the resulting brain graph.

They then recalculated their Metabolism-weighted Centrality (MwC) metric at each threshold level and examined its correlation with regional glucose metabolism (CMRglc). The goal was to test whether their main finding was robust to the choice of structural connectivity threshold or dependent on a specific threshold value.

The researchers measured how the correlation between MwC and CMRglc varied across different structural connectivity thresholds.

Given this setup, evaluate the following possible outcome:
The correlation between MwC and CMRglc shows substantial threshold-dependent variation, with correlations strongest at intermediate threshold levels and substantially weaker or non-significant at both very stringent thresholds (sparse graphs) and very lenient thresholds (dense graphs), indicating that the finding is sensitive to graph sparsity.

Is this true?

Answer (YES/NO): NO